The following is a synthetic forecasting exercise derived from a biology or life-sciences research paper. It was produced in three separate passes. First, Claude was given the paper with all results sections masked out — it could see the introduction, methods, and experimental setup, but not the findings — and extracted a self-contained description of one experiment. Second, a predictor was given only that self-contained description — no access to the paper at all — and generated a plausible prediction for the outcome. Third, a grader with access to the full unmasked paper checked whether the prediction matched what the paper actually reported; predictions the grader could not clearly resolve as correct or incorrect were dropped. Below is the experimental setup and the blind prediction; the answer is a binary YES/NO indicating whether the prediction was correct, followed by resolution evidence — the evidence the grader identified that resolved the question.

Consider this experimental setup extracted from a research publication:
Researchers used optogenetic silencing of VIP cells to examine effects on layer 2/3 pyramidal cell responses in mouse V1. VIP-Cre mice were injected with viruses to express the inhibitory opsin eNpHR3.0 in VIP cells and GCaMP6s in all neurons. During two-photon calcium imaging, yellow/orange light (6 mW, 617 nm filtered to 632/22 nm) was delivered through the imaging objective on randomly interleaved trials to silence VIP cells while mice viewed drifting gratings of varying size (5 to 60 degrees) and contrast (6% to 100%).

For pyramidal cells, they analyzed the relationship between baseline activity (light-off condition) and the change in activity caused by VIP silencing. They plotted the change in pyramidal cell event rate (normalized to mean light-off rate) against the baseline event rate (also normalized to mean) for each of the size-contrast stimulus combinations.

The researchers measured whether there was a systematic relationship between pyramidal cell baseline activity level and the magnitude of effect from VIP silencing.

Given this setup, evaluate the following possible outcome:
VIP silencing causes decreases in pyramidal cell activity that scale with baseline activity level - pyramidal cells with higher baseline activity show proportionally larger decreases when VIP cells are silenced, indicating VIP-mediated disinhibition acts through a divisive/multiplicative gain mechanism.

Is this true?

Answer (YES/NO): YES